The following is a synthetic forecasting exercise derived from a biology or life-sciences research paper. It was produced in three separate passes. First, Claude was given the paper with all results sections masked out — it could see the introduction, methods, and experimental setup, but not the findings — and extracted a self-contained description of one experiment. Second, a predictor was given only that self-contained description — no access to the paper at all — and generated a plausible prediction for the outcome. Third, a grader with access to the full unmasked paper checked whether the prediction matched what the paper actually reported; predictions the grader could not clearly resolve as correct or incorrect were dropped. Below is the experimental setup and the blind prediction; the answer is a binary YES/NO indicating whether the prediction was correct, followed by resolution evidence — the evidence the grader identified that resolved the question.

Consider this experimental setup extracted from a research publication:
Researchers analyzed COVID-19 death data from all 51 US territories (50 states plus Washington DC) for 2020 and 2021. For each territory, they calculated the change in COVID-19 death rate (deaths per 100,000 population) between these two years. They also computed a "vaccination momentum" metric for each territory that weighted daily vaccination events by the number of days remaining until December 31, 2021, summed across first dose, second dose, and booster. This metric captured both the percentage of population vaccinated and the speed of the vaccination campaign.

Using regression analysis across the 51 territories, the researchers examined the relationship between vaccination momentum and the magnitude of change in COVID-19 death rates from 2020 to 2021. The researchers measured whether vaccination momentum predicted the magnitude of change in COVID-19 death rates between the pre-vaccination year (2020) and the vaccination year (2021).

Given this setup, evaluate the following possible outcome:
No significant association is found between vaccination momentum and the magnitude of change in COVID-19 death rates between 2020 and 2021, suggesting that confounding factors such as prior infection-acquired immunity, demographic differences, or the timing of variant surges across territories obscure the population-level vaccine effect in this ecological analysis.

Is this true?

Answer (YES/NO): YES